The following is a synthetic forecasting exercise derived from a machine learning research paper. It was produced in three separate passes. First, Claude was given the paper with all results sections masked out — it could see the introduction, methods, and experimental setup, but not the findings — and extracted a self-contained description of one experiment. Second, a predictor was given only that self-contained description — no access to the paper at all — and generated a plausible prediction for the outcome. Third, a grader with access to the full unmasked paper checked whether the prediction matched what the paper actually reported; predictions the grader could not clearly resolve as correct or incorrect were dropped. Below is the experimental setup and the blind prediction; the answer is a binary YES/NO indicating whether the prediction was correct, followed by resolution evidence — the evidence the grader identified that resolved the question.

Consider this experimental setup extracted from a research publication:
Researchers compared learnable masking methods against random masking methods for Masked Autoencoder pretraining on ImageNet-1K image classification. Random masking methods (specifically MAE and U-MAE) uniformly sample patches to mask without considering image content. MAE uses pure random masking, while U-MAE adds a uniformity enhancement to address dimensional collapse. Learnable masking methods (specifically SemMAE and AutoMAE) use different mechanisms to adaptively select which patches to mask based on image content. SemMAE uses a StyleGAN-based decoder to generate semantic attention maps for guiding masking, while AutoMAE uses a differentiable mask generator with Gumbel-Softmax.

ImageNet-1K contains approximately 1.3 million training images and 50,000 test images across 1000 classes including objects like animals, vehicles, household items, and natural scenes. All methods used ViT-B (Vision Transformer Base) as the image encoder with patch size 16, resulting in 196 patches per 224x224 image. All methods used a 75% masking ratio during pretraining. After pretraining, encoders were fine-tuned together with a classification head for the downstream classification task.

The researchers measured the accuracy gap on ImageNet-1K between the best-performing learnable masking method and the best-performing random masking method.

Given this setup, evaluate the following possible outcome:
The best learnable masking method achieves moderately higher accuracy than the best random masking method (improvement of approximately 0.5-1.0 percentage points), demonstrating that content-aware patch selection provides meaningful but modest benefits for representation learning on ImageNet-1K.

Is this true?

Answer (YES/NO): NO